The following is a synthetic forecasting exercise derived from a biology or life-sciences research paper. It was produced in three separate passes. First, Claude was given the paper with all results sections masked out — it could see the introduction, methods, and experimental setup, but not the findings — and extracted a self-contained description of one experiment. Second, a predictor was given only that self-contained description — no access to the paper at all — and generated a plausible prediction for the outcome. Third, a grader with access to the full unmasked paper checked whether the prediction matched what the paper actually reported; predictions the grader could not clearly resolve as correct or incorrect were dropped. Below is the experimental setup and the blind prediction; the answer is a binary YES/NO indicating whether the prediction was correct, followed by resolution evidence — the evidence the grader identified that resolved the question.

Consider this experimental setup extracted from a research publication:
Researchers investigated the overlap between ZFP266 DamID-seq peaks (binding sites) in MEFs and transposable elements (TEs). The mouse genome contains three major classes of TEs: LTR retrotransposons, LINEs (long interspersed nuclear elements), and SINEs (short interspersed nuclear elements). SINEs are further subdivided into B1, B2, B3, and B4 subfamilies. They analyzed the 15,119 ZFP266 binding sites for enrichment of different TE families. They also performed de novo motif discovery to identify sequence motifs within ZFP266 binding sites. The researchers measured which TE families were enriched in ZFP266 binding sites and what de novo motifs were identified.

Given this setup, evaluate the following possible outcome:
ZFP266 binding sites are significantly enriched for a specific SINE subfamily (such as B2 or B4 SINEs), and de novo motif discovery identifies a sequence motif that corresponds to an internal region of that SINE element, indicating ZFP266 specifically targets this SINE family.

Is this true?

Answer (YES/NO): NO